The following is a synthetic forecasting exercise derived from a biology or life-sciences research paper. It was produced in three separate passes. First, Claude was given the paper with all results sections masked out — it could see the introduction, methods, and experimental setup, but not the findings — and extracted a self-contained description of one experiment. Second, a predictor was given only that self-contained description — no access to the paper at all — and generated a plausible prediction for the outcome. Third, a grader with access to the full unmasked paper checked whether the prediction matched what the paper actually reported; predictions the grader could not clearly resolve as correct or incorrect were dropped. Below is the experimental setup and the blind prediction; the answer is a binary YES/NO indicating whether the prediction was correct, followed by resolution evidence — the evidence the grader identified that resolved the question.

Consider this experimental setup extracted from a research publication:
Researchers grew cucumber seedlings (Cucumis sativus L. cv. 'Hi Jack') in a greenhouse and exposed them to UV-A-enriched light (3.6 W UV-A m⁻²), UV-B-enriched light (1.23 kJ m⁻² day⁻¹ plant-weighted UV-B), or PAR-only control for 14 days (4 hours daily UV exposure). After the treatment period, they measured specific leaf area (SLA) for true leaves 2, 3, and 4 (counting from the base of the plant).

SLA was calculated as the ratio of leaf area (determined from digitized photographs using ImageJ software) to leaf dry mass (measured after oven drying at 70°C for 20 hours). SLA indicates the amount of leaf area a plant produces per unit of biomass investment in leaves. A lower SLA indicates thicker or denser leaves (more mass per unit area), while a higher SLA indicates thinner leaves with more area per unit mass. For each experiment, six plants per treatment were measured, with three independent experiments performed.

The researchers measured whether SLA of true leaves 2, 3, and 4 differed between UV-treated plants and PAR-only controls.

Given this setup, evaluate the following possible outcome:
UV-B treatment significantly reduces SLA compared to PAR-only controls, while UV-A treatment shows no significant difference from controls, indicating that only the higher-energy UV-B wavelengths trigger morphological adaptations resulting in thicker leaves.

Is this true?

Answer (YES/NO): NO